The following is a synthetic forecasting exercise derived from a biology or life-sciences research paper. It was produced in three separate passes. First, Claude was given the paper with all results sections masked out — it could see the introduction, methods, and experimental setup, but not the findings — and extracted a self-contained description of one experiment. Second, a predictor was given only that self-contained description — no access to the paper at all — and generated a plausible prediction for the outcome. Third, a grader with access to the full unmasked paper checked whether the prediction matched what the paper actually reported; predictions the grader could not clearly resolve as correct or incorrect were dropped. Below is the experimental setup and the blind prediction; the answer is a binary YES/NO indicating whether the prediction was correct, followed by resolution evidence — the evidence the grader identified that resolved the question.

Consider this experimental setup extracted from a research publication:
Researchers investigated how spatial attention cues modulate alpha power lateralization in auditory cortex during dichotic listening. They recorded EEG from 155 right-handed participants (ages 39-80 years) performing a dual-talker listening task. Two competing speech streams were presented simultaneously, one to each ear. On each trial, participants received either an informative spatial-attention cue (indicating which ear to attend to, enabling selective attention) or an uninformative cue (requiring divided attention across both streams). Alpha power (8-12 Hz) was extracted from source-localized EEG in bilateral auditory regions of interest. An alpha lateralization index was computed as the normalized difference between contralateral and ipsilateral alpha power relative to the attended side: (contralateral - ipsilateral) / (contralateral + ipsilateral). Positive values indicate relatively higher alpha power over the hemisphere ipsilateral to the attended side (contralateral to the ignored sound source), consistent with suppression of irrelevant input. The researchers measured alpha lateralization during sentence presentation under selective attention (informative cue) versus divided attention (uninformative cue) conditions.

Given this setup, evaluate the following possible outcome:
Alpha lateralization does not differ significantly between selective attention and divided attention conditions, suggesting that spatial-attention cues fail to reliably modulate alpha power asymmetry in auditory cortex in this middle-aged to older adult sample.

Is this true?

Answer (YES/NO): NO